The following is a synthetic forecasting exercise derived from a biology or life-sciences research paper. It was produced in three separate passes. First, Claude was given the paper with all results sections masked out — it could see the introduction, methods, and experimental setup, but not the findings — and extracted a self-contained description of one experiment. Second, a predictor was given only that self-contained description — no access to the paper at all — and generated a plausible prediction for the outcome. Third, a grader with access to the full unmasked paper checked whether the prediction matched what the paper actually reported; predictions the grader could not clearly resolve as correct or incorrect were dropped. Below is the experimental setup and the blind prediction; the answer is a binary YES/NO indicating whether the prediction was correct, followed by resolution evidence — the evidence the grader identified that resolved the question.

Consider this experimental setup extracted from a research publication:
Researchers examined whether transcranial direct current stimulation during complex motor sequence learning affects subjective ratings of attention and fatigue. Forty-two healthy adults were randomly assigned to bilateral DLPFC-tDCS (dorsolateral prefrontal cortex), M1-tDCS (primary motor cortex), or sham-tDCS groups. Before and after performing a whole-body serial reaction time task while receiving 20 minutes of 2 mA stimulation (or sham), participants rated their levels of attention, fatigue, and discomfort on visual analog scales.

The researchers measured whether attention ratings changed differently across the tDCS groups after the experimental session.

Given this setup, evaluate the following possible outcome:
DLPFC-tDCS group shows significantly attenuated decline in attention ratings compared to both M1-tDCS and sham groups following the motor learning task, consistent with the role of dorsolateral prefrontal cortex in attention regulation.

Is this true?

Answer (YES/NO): NO